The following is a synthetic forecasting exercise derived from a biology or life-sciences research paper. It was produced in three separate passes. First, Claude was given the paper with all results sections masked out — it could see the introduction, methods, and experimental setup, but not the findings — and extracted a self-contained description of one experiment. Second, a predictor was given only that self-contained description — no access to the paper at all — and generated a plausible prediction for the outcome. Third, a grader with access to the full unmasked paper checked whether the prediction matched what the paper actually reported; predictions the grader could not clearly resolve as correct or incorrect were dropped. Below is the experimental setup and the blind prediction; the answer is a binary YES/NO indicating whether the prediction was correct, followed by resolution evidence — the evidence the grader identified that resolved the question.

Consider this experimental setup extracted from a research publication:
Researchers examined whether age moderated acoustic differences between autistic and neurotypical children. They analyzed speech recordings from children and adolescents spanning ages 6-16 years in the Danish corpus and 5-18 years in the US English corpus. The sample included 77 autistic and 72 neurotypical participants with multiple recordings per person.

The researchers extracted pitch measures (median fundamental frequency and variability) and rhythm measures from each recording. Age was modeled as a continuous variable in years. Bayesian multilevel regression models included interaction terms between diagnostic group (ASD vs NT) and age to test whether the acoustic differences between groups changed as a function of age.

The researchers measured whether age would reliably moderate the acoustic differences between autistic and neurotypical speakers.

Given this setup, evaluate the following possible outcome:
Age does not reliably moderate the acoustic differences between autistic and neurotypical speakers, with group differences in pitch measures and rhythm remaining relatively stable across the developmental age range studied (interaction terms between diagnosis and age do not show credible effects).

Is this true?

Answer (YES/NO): NO